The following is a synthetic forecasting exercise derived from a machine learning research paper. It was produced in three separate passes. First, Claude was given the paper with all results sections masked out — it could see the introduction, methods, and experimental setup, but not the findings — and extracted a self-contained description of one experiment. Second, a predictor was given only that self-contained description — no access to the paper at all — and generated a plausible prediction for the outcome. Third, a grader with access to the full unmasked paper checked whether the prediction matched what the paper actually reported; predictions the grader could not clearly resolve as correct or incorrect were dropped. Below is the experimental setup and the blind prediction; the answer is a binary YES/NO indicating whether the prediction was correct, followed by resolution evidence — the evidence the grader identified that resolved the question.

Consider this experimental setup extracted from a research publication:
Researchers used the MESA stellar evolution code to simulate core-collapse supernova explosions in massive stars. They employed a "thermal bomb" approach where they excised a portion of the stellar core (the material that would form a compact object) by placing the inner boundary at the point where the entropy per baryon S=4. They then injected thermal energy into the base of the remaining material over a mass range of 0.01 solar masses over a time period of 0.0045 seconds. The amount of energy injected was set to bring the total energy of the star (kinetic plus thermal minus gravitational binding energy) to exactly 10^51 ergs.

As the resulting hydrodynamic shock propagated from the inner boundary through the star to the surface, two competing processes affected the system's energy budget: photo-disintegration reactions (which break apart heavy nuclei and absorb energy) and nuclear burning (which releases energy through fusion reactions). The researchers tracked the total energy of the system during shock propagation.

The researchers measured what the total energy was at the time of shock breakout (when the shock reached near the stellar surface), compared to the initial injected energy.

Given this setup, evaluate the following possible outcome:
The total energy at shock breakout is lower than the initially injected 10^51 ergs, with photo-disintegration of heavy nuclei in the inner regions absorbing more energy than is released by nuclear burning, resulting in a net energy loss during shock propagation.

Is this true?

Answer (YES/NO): NO